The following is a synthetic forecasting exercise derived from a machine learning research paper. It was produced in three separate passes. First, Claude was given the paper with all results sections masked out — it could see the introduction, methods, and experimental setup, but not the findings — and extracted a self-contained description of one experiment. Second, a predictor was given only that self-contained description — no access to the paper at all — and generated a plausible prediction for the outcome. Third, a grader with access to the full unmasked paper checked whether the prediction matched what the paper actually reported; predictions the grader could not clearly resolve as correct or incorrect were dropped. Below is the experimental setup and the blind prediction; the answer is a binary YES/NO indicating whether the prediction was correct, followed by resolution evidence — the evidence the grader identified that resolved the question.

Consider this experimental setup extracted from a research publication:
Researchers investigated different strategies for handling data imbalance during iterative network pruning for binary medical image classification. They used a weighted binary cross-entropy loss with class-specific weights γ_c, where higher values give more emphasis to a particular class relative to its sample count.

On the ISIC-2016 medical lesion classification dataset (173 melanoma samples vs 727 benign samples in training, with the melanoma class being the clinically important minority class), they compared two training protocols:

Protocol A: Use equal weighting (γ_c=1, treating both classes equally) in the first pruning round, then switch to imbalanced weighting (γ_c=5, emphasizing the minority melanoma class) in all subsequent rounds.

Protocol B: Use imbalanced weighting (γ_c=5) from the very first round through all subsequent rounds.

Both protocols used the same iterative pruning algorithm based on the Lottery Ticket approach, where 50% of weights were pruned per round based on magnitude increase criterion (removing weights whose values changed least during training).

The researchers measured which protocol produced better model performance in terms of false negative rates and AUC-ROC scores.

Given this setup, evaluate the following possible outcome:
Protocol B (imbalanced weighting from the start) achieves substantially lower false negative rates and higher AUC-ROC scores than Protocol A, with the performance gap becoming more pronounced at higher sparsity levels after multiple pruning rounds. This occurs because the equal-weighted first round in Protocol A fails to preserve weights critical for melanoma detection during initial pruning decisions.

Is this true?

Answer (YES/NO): NO